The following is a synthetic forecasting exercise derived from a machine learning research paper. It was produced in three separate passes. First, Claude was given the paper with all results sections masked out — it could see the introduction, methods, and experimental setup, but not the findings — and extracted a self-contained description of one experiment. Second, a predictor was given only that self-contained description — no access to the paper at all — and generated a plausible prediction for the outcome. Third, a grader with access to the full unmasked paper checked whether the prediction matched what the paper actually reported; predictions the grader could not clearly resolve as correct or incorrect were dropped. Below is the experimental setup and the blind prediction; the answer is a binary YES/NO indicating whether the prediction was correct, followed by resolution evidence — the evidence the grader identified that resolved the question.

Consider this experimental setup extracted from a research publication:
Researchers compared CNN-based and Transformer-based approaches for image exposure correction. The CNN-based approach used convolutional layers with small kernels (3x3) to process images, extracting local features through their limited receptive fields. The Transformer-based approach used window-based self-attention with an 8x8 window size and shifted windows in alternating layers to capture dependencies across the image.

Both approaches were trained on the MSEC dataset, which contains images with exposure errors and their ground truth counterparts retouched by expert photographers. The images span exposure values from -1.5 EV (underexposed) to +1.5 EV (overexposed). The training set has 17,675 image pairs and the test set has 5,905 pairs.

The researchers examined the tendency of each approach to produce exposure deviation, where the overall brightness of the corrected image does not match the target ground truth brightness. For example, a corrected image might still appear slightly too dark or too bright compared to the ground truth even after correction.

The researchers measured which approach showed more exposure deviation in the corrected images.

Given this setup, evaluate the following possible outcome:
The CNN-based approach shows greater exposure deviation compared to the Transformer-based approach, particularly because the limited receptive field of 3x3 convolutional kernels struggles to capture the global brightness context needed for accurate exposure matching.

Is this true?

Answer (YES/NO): YES